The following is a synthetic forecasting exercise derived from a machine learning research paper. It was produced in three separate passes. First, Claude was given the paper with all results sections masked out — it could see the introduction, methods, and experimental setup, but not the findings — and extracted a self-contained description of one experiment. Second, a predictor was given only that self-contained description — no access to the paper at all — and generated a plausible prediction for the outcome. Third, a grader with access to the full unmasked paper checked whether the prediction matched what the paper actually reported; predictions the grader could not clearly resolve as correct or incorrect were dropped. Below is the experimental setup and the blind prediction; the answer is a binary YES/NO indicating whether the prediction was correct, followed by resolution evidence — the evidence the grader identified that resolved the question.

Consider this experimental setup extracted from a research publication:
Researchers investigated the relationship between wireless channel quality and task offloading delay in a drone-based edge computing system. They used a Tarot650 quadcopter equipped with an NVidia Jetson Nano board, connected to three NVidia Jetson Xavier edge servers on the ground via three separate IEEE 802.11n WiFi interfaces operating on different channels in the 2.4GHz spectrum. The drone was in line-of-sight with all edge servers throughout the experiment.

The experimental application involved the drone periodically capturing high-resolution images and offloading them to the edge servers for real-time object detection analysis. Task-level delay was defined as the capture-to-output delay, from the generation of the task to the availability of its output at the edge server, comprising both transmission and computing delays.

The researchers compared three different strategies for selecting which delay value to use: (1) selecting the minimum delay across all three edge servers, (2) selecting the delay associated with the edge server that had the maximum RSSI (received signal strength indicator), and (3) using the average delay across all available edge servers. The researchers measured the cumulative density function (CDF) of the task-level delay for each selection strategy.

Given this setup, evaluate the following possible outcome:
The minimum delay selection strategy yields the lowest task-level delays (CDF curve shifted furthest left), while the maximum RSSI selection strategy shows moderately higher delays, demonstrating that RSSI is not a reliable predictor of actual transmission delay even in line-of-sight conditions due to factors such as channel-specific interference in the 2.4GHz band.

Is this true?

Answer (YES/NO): YES